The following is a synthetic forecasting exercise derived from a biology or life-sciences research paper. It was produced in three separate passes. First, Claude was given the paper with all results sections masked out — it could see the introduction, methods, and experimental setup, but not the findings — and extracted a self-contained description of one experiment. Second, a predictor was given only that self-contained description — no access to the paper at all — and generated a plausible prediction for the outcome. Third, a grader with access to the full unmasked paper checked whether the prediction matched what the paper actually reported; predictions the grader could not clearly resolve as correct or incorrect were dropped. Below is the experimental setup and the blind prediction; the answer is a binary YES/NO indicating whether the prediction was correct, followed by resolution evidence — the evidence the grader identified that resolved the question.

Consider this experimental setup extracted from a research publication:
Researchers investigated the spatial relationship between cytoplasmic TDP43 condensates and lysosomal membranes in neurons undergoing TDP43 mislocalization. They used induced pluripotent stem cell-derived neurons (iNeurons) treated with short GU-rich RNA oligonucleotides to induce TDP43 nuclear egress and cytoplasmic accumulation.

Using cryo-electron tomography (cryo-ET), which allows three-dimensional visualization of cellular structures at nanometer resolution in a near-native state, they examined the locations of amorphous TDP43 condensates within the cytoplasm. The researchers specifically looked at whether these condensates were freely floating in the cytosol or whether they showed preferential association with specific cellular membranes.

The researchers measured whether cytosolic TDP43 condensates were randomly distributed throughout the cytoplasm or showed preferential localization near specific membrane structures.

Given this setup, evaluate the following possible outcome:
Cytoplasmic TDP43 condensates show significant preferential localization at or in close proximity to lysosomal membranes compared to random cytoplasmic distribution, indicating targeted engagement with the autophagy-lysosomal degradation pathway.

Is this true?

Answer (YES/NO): YES